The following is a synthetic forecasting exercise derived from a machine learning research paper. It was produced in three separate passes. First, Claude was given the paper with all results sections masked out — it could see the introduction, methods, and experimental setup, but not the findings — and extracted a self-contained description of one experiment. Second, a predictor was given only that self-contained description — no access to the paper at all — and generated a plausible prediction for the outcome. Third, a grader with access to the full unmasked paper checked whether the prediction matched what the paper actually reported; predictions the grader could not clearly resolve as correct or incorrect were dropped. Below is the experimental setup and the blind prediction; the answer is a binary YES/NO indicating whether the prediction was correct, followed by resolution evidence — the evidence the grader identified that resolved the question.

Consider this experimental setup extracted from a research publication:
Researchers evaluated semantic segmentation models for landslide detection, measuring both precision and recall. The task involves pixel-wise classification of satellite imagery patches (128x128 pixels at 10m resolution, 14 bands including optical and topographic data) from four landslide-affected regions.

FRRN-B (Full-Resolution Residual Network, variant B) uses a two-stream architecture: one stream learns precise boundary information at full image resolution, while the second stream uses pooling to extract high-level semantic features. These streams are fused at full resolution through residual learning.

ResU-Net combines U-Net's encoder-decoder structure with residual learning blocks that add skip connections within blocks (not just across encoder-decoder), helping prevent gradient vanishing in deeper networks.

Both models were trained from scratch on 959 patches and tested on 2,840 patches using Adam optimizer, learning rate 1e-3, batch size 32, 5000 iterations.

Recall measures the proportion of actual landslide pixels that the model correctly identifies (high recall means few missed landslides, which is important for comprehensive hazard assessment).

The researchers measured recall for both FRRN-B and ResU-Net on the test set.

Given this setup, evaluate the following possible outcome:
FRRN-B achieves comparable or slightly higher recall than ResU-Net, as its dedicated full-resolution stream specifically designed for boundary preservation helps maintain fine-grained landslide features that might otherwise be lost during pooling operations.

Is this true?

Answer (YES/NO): NO